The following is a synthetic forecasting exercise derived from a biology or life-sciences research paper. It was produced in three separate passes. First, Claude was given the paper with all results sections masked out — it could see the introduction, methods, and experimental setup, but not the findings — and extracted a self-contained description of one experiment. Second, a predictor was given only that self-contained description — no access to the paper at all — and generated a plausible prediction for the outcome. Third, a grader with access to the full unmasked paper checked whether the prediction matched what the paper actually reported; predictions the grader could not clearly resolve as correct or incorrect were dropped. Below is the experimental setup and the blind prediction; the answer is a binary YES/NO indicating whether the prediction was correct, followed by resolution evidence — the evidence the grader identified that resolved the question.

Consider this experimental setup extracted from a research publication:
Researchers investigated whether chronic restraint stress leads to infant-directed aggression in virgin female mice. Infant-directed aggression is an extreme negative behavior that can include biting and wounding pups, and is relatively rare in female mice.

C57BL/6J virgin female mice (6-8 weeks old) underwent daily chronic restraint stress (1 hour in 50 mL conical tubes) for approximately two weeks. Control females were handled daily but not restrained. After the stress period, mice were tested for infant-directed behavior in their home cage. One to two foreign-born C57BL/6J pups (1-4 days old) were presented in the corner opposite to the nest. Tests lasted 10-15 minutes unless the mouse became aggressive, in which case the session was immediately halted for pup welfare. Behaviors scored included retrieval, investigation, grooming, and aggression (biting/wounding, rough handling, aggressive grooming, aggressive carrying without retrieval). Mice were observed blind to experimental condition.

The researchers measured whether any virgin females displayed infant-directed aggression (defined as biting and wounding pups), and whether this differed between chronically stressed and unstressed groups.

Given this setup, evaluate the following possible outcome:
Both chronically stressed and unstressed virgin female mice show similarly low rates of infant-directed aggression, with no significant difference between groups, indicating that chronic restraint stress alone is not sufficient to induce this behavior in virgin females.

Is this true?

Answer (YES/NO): NO